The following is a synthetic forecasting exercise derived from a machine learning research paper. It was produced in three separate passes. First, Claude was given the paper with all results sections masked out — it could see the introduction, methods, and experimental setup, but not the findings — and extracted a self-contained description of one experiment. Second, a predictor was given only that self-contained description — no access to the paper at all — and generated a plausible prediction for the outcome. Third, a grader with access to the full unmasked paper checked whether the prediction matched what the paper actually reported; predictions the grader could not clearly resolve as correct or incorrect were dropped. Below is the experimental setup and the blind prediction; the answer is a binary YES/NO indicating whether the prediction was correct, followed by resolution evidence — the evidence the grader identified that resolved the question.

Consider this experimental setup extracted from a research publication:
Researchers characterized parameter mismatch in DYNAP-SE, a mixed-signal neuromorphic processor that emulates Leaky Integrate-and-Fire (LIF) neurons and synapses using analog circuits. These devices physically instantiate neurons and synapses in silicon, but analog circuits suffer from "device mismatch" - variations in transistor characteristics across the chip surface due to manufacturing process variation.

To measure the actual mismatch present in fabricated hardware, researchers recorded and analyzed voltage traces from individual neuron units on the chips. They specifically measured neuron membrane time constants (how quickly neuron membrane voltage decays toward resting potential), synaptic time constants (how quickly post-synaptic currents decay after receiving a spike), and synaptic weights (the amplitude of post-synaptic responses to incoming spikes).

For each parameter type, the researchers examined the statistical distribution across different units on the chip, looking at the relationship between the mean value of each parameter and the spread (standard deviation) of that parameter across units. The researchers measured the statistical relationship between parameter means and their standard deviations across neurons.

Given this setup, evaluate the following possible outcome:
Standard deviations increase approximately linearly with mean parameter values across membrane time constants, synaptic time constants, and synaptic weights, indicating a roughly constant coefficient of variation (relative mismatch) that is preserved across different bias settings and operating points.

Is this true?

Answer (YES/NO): YES